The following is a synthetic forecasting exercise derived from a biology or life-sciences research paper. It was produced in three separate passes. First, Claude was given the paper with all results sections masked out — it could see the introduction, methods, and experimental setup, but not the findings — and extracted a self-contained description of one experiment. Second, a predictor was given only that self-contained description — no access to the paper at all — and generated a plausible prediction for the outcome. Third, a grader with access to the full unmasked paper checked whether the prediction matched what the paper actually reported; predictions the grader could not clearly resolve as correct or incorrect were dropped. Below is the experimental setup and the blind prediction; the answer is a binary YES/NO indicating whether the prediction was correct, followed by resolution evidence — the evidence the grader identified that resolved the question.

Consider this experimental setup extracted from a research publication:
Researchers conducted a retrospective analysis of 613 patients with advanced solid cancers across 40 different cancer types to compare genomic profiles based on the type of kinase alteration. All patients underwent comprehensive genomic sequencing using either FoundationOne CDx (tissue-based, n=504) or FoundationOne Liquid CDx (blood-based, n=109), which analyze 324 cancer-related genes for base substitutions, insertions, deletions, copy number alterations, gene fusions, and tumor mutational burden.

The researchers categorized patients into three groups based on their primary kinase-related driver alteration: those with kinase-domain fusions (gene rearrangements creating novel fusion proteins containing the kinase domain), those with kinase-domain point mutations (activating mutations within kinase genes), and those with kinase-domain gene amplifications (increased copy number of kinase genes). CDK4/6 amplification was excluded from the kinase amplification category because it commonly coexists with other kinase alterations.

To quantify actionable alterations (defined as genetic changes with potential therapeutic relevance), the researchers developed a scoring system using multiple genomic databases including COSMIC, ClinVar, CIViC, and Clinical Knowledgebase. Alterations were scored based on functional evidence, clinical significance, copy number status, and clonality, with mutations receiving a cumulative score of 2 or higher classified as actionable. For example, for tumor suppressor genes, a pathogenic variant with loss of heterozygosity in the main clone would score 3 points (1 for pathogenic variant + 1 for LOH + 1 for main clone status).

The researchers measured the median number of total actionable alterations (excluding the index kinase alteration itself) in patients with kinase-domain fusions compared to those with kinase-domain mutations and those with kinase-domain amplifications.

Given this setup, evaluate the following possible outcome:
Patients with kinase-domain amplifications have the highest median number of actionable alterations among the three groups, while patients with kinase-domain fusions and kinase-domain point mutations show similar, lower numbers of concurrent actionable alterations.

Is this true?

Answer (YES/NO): NO